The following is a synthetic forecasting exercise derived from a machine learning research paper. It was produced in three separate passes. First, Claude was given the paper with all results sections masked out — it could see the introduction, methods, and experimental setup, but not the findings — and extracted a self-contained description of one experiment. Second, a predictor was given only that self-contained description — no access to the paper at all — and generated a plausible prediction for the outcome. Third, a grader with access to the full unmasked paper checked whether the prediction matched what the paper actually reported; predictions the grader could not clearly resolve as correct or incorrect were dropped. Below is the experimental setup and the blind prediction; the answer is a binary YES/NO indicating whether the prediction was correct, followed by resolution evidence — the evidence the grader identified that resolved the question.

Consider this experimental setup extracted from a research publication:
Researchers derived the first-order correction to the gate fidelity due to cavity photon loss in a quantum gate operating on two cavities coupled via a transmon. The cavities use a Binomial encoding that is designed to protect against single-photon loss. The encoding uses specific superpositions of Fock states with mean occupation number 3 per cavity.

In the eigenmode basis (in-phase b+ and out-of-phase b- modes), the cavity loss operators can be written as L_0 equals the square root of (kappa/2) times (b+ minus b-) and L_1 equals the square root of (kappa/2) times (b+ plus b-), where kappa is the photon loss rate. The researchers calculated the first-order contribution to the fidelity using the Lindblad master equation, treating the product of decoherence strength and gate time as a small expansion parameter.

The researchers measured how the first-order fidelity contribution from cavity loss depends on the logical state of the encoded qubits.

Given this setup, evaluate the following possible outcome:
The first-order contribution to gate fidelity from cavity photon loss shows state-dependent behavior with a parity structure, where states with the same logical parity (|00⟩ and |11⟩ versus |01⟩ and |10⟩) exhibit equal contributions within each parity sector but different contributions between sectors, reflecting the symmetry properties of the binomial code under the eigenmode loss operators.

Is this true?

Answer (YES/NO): NO